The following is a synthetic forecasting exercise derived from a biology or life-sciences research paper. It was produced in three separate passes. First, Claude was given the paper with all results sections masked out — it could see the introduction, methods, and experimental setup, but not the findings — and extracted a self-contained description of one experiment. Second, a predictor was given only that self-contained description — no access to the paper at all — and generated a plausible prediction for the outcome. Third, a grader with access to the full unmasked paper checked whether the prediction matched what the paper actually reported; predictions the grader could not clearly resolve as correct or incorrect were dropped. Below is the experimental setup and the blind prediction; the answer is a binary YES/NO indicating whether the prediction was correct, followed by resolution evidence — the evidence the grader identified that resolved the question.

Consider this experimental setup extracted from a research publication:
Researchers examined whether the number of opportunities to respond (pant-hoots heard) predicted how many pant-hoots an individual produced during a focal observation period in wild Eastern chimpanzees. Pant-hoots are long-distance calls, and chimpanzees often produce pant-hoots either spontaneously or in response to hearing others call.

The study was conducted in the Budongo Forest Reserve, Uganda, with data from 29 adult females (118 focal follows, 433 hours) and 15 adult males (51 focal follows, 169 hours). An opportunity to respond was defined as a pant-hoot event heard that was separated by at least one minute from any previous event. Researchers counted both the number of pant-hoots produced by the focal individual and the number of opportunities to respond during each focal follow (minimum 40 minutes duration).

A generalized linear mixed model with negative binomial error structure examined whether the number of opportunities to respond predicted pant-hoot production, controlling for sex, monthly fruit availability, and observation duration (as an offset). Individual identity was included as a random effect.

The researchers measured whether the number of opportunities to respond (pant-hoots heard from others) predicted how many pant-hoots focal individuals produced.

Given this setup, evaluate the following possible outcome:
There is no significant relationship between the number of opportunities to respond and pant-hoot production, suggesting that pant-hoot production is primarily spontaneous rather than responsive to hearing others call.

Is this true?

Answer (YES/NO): NO